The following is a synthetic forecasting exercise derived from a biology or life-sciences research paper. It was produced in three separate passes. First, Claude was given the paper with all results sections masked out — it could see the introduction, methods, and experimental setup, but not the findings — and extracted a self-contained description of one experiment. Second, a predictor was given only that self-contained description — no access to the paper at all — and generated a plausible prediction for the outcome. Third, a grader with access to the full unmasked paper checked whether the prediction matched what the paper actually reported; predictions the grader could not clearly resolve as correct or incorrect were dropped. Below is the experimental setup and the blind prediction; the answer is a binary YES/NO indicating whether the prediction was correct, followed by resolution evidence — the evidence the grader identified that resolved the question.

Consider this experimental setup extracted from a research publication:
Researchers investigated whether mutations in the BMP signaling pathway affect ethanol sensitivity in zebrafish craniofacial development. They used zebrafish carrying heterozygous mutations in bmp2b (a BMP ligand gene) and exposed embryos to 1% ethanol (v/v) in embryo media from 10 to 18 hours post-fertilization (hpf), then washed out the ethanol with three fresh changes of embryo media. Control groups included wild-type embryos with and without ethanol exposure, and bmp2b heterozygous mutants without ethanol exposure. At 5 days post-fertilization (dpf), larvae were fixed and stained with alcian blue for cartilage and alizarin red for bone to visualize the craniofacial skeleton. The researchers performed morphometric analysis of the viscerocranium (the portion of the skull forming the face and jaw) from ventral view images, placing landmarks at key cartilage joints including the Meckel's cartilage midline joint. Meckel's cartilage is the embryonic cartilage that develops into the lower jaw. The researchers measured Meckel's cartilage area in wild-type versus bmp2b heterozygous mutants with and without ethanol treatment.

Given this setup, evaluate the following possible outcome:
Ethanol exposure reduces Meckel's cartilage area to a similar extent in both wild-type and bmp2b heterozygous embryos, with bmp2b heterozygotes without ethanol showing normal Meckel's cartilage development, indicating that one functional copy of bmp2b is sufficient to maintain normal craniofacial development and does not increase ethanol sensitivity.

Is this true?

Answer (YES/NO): NO